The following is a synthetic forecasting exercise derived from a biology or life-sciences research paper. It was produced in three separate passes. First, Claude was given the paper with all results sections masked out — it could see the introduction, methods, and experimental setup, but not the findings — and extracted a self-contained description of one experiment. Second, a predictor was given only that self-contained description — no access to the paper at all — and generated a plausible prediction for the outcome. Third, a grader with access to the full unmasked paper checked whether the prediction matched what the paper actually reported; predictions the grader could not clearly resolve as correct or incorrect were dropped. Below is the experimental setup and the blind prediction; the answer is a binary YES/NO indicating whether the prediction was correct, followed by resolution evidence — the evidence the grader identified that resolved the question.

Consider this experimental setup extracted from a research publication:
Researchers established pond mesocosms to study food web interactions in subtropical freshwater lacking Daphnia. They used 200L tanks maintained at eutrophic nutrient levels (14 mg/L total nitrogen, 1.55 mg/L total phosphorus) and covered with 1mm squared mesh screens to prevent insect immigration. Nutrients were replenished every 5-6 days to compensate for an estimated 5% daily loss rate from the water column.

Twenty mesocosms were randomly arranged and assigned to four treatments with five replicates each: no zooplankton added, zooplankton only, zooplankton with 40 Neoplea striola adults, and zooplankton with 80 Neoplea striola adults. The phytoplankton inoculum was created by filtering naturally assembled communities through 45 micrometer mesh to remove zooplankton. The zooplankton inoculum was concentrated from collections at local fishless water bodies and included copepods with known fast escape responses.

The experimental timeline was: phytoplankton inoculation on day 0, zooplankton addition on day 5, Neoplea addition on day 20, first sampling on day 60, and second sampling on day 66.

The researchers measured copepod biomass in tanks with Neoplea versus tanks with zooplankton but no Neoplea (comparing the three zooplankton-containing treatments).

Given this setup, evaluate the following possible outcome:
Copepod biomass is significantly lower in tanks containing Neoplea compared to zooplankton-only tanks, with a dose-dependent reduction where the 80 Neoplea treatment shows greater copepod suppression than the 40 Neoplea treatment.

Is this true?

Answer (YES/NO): NO